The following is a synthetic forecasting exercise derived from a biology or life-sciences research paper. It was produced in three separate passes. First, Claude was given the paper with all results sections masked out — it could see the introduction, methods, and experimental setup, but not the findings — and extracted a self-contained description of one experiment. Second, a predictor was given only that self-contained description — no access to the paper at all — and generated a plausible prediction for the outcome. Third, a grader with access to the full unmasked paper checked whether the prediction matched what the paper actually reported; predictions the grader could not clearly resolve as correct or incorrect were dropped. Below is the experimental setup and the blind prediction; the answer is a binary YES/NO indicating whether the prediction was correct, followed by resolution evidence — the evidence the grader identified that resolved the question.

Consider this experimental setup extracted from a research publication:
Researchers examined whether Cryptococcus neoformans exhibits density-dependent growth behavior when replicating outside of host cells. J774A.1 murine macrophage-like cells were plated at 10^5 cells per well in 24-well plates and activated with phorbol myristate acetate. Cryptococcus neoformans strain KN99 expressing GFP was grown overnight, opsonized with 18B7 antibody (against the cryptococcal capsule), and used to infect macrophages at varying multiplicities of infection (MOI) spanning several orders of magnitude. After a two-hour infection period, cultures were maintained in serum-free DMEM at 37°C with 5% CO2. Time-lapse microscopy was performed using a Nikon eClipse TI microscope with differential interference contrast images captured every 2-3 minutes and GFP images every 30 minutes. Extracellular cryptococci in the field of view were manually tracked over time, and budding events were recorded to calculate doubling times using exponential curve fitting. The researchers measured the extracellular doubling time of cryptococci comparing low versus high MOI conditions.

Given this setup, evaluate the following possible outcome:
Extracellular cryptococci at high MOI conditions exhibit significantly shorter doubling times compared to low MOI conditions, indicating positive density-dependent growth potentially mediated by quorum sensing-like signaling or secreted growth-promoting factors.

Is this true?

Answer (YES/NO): NO